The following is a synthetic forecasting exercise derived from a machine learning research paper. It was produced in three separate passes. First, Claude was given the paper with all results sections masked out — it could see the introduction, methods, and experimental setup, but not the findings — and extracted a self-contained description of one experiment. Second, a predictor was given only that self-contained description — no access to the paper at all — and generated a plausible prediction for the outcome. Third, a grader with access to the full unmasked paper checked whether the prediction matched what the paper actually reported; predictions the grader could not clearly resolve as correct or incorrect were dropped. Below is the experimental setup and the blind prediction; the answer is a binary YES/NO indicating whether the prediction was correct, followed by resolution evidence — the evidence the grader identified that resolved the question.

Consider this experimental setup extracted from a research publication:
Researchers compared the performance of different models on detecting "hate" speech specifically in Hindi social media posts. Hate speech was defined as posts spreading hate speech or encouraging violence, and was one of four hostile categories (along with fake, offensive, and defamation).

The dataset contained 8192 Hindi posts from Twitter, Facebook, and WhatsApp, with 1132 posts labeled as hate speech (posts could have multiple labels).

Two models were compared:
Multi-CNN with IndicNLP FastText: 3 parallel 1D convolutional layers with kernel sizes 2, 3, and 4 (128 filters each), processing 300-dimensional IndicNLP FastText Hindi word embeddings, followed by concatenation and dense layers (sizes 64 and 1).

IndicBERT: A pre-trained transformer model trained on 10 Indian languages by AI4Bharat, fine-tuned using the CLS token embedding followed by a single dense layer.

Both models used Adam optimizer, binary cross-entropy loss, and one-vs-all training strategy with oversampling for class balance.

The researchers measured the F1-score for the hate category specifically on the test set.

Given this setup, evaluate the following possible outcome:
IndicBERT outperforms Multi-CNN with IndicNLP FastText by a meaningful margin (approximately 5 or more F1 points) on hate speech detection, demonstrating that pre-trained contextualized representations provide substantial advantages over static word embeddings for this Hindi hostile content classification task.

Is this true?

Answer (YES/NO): NO